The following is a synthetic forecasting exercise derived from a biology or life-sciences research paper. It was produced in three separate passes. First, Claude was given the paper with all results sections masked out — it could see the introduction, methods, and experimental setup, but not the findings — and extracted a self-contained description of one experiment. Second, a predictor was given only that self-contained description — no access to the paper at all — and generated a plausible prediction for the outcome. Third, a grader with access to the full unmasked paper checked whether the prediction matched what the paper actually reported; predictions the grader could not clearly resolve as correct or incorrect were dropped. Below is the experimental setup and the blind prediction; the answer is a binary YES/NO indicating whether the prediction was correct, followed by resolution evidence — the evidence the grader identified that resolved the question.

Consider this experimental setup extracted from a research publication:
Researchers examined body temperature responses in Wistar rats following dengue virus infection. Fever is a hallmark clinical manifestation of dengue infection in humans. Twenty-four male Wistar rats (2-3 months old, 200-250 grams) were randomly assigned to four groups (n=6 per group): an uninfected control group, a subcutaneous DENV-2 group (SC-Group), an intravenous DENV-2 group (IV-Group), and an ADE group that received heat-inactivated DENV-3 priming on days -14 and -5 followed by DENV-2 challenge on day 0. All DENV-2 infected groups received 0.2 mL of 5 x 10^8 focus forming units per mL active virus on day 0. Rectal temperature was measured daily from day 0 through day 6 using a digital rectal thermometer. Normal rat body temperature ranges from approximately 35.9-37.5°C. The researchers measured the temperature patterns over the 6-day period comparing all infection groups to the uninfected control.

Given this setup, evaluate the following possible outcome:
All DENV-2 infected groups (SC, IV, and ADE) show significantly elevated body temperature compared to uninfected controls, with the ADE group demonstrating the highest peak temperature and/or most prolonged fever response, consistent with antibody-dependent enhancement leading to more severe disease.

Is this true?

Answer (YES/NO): NO